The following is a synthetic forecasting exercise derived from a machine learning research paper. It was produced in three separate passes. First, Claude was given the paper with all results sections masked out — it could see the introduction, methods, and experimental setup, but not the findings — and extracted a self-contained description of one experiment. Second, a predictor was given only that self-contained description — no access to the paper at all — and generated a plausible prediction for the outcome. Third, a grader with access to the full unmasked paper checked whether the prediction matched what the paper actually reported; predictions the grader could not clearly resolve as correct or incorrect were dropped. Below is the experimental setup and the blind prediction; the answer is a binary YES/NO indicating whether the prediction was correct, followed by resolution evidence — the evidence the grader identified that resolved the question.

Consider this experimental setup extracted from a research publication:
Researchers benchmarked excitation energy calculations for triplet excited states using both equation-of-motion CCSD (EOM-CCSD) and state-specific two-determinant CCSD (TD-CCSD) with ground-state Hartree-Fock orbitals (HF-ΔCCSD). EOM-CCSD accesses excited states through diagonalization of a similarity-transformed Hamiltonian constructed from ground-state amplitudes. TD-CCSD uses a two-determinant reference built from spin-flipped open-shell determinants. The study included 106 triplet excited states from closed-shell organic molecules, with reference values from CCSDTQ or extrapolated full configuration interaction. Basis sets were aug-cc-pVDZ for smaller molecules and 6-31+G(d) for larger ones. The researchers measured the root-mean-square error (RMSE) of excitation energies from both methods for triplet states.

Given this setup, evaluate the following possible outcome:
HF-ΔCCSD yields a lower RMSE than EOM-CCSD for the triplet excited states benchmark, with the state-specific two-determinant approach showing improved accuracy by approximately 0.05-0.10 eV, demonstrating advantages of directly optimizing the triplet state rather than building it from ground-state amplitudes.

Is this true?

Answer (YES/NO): NO